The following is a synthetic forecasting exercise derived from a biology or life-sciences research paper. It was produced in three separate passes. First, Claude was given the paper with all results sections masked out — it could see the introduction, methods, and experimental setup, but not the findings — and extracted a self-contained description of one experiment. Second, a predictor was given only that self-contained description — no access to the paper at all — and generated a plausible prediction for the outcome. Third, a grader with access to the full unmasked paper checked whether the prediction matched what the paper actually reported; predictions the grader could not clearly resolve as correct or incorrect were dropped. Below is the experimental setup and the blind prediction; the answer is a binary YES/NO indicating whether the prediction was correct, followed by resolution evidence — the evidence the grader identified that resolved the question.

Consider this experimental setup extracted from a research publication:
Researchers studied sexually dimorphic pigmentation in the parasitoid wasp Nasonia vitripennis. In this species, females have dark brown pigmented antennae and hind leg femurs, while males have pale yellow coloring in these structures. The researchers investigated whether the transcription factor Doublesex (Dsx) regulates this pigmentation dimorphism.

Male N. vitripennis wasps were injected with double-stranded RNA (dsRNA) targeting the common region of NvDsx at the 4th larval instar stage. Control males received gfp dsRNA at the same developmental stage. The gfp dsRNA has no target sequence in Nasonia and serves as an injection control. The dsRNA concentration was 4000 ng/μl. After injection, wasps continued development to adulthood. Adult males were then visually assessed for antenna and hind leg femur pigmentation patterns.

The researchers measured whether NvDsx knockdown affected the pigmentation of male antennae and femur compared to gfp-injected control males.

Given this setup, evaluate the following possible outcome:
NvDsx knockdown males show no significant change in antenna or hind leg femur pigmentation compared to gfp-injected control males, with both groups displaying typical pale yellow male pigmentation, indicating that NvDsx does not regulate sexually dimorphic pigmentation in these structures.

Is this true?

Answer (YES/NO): NO